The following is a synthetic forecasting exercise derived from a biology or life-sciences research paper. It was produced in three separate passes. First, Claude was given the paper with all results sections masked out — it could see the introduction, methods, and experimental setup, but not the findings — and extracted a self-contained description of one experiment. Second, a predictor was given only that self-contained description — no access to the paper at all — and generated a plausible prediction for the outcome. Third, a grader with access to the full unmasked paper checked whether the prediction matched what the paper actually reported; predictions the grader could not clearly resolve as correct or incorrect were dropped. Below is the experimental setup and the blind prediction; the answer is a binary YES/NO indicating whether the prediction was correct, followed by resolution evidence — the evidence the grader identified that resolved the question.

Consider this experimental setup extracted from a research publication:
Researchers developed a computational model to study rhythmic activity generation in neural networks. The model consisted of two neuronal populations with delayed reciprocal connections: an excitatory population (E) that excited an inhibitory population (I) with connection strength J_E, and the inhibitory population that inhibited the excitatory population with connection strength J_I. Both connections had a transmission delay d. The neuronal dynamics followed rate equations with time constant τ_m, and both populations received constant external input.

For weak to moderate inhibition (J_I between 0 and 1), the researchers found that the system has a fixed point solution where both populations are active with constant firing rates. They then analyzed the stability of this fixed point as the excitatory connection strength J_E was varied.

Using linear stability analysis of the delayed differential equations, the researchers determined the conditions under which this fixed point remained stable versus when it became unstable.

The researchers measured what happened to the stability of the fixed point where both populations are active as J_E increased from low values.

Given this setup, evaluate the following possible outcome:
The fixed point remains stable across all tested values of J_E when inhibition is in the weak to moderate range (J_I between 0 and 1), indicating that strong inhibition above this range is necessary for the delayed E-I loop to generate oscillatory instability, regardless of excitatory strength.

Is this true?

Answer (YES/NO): NO